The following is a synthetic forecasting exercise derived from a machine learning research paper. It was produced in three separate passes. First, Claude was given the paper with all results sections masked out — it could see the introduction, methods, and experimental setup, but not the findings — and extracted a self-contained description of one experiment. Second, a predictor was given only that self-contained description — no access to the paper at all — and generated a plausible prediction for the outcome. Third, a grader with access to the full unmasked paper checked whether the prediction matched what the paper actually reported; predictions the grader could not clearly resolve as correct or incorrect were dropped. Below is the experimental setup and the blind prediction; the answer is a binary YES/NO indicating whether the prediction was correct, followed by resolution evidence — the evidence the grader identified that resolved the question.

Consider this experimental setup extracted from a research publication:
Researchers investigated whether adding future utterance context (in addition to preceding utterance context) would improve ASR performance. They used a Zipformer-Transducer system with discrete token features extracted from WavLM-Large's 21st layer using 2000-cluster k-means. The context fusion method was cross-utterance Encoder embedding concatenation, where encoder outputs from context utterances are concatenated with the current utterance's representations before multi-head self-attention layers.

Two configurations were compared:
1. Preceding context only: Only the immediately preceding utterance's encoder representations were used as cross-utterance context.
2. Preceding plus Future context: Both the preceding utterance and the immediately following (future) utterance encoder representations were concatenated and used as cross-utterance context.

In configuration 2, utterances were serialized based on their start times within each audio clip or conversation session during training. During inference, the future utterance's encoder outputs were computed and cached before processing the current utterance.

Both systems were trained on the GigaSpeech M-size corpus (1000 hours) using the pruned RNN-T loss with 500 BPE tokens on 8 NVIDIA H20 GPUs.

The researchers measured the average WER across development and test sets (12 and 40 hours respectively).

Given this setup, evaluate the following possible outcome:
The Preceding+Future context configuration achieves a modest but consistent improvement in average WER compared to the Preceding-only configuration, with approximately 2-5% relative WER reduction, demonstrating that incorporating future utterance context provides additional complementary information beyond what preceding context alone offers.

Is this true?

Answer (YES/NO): NO